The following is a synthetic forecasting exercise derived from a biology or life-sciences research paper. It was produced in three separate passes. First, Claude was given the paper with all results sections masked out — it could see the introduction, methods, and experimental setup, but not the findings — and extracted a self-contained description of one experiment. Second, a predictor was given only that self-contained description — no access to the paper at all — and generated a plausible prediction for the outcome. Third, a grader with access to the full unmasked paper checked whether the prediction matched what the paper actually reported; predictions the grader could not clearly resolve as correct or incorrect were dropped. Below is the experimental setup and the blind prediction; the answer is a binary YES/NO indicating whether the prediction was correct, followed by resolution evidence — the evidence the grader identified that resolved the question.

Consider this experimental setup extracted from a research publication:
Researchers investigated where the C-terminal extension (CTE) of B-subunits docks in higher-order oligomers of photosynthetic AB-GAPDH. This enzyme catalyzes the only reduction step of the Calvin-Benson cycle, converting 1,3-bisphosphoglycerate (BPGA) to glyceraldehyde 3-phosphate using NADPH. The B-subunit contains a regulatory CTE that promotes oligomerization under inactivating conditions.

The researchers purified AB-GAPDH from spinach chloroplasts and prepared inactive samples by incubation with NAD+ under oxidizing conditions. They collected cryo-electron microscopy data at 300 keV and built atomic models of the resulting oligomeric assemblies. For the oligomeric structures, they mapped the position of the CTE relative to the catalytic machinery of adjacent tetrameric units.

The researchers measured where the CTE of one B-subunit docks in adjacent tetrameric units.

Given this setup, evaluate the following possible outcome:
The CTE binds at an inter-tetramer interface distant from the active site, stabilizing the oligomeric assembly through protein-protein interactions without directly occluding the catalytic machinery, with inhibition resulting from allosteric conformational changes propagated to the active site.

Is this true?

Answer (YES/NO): NO